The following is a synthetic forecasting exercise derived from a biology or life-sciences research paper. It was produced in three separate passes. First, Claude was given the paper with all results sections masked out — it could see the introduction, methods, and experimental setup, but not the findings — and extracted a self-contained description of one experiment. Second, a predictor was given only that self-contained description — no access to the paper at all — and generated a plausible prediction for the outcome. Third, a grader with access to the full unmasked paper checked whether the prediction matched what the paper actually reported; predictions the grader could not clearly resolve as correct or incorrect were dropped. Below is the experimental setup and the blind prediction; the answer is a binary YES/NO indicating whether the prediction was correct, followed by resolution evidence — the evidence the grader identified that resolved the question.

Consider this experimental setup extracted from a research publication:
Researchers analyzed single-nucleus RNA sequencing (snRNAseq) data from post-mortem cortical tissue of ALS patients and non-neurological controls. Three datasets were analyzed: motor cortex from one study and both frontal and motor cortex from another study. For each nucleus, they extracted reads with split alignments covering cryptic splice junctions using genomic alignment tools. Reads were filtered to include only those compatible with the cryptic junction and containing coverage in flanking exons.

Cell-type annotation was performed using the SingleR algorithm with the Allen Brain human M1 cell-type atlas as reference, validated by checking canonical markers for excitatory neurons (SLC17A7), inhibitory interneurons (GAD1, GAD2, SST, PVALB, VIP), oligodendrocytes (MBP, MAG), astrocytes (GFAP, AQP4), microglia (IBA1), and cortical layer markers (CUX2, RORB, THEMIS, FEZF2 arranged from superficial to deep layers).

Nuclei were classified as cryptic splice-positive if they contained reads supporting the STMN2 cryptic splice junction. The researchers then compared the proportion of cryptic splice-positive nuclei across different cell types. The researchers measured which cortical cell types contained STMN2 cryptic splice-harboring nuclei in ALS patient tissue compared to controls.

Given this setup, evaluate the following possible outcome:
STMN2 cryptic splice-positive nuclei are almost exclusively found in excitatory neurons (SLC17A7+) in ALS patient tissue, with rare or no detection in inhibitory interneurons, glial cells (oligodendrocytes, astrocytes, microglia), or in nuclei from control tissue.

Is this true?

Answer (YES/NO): YES